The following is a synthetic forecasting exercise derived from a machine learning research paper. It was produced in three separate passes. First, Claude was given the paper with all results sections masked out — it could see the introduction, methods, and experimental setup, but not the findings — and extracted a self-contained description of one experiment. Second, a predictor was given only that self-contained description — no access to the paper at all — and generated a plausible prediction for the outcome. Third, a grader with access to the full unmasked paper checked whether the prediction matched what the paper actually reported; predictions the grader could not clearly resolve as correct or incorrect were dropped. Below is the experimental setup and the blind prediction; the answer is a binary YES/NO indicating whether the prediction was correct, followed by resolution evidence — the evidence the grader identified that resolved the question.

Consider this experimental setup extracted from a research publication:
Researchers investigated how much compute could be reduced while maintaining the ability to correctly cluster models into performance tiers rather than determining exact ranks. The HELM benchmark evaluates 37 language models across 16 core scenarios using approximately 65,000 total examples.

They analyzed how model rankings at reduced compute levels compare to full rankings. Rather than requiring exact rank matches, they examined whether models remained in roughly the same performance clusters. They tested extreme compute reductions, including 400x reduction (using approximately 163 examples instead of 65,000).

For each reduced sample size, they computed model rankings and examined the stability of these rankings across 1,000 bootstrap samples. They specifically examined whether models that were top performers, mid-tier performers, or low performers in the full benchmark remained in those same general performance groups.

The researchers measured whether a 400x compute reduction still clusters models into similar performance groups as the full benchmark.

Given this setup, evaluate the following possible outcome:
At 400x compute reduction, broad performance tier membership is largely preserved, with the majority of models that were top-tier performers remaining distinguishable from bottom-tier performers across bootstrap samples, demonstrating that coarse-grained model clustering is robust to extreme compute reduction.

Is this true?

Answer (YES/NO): YES